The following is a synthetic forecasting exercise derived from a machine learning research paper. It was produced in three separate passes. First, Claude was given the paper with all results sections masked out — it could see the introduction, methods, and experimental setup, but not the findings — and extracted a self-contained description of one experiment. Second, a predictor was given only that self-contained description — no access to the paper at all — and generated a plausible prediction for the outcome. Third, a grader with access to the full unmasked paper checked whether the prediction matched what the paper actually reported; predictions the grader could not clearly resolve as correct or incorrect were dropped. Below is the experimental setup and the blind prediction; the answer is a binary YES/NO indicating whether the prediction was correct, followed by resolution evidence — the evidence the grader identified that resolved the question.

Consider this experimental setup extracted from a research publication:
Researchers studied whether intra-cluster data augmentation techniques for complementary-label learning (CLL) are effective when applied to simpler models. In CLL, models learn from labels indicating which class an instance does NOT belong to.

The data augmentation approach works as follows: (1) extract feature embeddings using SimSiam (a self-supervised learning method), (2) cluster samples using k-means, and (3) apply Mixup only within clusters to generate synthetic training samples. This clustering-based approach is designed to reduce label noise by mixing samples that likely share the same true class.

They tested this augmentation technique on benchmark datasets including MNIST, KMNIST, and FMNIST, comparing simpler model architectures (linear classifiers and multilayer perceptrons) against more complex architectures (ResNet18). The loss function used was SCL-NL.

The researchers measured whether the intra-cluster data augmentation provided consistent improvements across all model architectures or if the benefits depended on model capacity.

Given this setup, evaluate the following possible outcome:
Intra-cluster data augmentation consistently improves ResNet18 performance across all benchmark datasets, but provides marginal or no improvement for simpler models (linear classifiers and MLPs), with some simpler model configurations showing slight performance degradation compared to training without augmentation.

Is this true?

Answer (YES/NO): NO